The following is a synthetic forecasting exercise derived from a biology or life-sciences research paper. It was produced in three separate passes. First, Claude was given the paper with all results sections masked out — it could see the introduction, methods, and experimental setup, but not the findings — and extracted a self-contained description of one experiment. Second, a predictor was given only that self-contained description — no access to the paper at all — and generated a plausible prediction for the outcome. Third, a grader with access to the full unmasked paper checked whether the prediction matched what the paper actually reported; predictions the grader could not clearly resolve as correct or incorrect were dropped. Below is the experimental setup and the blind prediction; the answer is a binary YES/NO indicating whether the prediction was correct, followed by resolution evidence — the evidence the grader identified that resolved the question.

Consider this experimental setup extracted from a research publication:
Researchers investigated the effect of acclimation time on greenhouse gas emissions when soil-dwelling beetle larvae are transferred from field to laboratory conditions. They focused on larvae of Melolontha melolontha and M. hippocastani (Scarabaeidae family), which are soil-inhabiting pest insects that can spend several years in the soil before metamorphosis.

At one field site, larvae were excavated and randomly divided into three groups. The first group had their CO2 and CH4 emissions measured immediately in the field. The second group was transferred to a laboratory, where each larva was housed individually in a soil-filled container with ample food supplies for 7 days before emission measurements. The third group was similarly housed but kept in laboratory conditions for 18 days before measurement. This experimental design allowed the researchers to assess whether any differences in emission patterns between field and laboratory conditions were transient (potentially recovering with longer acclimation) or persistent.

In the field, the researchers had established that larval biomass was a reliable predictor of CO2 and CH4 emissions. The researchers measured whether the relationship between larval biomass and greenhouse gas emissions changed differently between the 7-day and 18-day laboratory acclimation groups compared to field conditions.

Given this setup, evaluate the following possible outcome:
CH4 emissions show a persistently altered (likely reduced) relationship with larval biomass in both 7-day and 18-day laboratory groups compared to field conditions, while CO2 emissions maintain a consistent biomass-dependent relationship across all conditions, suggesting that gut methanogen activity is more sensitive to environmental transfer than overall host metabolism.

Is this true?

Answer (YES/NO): NO